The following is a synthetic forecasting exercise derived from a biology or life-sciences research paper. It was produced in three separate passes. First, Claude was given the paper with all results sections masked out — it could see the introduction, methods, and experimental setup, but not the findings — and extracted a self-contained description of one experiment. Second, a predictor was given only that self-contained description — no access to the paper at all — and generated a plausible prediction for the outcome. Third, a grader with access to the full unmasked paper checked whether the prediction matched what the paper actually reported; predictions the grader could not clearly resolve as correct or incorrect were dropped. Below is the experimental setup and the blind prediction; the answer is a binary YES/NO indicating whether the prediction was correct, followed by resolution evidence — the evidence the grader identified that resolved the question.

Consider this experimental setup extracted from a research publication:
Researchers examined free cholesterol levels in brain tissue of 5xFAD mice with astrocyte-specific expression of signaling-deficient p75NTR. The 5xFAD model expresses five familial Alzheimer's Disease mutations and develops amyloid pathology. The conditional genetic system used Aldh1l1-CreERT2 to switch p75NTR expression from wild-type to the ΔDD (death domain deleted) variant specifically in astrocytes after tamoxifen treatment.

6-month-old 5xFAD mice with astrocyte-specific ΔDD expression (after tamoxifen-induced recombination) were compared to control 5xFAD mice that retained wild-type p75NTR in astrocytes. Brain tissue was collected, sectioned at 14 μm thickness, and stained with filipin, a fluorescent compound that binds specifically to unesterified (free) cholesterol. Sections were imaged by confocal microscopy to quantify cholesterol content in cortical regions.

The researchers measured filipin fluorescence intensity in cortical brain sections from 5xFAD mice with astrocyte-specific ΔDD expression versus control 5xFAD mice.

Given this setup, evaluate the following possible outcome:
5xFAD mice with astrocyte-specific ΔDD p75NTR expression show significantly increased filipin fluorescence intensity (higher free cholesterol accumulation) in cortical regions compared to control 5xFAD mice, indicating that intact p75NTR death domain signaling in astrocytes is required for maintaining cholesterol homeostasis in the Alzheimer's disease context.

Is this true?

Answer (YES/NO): YES